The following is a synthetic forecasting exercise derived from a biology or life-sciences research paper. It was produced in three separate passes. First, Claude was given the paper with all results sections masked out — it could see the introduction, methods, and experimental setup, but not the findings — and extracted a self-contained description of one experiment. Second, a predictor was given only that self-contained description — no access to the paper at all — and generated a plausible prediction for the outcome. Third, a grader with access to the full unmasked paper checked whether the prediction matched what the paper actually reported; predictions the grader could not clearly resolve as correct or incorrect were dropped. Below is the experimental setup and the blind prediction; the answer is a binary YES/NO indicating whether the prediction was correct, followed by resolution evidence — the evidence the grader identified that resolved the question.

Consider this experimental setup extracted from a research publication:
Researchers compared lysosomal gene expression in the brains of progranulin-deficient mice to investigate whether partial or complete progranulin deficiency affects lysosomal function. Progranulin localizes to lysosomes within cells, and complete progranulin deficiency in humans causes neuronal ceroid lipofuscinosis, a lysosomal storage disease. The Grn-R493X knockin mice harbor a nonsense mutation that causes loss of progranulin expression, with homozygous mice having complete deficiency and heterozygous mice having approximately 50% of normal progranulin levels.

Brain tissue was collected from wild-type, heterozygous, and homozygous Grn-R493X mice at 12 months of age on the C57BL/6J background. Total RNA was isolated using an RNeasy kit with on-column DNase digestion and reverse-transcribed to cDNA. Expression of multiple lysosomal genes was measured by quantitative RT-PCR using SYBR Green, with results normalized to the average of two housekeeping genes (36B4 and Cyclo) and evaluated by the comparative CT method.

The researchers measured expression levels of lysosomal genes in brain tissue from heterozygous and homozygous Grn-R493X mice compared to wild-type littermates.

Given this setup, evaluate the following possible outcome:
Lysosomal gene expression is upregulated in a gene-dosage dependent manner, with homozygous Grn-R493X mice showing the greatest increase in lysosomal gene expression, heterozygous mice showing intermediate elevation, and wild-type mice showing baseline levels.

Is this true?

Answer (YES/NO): NO